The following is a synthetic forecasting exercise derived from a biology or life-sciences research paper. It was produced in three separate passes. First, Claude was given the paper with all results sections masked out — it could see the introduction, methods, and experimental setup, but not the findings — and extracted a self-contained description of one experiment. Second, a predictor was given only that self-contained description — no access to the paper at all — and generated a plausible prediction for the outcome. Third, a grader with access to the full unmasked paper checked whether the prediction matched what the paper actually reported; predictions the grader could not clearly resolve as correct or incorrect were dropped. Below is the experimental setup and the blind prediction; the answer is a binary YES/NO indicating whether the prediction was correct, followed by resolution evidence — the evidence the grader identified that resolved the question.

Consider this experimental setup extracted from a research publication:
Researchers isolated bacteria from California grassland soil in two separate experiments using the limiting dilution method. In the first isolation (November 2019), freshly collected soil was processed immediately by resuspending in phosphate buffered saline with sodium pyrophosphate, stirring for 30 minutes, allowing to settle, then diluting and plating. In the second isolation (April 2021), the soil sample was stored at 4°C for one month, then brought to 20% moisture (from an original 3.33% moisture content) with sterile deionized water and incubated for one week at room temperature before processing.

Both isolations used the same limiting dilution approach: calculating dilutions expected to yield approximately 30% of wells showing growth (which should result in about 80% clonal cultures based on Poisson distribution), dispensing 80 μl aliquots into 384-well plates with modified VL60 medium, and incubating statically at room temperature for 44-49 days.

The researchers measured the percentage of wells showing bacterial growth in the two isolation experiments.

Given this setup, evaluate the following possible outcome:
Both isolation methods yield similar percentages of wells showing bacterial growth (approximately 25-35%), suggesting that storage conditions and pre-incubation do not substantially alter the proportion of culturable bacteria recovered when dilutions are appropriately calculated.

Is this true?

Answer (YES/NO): NO